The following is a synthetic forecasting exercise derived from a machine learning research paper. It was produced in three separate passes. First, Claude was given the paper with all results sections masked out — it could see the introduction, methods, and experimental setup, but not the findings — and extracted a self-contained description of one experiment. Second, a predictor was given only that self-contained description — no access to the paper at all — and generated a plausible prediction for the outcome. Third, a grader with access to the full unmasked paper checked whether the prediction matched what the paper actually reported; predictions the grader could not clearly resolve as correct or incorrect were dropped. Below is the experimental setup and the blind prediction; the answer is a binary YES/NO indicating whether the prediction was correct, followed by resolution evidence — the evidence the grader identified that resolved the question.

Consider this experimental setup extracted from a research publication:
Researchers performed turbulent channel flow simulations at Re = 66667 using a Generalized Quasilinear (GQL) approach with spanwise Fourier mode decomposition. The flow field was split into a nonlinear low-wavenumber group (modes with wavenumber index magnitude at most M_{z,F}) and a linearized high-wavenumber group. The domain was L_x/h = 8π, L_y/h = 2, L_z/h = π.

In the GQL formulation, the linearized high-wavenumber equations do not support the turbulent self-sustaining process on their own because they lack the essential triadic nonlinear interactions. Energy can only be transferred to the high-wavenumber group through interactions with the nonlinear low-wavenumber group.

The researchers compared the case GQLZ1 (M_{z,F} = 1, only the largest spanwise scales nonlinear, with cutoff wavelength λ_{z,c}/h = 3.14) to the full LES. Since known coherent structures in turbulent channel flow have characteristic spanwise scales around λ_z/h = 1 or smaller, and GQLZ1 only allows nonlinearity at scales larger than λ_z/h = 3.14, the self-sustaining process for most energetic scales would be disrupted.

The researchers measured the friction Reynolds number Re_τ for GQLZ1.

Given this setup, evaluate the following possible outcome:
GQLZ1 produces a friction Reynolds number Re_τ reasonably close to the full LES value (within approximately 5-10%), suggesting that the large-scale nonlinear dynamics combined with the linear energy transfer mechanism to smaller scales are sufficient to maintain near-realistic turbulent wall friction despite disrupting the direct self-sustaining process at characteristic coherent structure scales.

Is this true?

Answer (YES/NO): YES